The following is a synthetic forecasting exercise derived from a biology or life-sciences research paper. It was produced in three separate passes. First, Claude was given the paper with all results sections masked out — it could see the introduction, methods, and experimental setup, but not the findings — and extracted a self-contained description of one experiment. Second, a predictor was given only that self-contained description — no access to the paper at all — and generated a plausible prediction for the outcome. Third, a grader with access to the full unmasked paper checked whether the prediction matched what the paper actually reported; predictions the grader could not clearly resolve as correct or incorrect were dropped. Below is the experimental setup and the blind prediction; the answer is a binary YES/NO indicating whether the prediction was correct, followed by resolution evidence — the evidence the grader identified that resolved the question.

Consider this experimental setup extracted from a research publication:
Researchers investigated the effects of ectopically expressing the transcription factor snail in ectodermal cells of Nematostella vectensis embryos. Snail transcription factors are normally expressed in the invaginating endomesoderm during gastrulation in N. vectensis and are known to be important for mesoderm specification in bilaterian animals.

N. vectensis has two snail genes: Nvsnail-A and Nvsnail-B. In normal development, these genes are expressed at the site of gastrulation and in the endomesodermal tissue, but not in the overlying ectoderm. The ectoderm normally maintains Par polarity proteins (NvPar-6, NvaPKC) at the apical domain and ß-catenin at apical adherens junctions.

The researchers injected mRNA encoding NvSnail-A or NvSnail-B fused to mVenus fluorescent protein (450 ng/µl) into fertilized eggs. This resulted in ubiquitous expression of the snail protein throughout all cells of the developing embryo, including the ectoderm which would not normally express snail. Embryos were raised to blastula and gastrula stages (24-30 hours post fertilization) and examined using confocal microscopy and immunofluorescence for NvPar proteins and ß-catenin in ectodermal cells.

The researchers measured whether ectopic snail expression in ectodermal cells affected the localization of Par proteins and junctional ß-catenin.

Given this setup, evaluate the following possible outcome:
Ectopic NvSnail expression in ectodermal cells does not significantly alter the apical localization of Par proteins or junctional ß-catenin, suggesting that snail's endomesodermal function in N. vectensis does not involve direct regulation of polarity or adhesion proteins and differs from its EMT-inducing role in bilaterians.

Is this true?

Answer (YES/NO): NO